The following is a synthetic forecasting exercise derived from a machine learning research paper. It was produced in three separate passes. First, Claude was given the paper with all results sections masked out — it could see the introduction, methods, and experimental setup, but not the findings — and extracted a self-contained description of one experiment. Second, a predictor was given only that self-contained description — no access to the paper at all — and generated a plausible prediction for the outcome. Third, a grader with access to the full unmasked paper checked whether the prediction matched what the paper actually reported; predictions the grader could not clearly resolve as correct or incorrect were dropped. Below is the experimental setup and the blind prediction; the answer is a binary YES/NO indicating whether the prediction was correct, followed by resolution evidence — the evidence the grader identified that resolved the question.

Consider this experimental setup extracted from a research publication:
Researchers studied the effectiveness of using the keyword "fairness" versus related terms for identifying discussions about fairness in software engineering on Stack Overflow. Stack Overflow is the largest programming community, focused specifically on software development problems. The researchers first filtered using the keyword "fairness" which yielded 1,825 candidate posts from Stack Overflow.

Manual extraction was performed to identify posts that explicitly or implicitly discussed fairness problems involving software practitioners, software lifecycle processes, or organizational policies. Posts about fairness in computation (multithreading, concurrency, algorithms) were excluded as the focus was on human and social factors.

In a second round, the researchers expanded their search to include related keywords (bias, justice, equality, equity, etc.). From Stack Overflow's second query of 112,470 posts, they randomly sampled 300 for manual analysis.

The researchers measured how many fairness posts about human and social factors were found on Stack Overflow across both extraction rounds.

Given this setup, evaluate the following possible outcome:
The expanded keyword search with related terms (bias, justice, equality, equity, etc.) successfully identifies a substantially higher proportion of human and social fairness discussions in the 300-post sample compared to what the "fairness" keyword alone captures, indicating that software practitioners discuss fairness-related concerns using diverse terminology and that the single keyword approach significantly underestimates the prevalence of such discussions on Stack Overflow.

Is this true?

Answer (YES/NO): NO